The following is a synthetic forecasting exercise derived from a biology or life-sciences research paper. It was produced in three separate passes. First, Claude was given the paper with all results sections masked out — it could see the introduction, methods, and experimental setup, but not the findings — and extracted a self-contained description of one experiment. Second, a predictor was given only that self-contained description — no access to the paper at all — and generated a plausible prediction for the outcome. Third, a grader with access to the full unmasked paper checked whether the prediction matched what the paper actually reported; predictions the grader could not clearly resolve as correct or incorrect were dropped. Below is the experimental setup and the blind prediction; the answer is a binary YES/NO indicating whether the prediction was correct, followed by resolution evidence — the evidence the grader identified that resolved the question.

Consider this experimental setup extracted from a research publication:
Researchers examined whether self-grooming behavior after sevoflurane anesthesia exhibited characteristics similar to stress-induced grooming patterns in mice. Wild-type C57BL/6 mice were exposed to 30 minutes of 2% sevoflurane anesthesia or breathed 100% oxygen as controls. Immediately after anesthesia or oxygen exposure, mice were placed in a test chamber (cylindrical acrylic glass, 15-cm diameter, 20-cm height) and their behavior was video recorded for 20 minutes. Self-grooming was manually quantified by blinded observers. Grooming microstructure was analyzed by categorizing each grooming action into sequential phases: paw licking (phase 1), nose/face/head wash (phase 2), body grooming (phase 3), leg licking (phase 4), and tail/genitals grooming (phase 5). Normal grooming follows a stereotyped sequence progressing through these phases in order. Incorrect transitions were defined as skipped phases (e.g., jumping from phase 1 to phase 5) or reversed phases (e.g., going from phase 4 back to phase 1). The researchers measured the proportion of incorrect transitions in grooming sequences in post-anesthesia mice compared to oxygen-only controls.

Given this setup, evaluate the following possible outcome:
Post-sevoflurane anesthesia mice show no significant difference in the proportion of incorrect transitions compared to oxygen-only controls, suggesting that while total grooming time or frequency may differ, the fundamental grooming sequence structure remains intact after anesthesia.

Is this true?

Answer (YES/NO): NO